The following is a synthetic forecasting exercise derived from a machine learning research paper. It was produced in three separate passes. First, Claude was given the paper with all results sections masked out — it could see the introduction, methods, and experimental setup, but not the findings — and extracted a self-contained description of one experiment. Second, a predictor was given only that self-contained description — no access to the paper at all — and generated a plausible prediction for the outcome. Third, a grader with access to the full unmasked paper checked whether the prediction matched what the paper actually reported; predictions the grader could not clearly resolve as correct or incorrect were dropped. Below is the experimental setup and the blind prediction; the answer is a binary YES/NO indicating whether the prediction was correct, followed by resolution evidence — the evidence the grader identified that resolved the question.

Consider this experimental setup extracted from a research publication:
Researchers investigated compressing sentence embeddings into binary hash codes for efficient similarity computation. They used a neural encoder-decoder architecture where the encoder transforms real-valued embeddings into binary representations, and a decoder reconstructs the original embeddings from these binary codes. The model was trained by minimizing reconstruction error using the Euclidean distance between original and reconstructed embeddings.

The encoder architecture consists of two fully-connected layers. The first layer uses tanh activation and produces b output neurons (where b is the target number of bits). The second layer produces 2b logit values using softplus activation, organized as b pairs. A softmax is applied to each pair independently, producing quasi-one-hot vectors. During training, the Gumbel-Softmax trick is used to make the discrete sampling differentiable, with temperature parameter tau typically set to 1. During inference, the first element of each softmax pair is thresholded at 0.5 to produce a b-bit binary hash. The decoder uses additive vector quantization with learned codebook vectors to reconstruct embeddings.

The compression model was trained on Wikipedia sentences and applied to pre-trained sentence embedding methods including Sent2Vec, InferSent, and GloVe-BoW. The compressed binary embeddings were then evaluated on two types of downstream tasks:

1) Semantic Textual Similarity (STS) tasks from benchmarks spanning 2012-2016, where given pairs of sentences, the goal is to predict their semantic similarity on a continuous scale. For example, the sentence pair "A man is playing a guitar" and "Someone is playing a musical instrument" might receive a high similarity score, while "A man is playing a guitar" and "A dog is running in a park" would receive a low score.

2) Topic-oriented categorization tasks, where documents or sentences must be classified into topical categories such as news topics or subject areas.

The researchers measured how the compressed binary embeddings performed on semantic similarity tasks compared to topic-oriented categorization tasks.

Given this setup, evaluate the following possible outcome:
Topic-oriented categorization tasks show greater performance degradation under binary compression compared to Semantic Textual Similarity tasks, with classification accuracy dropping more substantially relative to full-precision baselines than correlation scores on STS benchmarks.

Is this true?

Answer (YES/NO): YES